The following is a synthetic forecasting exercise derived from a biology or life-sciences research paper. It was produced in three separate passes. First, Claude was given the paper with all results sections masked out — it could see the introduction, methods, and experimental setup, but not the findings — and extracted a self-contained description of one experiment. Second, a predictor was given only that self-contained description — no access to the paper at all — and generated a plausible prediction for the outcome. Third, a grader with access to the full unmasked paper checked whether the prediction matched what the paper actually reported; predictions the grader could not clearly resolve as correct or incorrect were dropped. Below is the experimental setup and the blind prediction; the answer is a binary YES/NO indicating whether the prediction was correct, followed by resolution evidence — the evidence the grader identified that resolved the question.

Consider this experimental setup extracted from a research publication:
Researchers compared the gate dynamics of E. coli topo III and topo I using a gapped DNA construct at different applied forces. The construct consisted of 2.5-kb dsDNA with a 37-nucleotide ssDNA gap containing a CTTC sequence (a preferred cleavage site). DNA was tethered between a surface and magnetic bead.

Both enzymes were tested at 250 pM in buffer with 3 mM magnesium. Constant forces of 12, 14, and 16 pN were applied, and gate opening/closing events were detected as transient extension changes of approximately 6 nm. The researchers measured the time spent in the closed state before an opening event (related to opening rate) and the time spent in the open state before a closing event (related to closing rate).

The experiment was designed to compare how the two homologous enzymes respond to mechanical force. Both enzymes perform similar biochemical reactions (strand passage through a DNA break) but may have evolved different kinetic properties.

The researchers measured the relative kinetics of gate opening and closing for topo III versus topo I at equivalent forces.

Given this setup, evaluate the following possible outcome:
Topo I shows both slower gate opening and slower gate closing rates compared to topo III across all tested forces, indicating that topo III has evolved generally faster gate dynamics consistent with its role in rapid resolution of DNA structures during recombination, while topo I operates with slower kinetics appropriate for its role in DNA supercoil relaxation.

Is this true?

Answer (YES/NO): NO